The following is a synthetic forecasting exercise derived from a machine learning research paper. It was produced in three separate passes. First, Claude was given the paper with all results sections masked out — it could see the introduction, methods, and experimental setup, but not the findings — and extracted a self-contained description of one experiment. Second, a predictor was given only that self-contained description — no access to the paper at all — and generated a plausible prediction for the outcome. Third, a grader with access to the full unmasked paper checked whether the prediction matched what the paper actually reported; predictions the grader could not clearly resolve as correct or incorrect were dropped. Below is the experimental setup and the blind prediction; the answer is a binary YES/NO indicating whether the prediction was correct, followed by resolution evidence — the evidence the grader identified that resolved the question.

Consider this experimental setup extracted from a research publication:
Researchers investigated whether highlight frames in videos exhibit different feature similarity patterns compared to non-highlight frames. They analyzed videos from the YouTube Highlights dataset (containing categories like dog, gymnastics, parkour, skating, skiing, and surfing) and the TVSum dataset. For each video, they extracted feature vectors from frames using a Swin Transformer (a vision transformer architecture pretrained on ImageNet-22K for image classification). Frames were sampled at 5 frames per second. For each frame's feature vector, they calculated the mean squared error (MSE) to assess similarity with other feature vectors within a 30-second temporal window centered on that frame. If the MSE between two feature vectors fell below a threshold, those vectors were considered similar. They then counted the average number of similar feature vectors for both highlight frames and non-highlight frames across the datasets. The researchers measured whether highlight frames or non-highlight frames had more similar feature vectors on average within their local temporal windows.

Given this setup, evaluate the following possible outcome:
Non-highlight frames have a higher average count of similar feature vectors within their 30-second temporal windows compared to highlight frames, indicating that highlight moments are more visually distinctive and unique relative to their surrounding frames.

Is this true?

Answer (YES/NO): YES